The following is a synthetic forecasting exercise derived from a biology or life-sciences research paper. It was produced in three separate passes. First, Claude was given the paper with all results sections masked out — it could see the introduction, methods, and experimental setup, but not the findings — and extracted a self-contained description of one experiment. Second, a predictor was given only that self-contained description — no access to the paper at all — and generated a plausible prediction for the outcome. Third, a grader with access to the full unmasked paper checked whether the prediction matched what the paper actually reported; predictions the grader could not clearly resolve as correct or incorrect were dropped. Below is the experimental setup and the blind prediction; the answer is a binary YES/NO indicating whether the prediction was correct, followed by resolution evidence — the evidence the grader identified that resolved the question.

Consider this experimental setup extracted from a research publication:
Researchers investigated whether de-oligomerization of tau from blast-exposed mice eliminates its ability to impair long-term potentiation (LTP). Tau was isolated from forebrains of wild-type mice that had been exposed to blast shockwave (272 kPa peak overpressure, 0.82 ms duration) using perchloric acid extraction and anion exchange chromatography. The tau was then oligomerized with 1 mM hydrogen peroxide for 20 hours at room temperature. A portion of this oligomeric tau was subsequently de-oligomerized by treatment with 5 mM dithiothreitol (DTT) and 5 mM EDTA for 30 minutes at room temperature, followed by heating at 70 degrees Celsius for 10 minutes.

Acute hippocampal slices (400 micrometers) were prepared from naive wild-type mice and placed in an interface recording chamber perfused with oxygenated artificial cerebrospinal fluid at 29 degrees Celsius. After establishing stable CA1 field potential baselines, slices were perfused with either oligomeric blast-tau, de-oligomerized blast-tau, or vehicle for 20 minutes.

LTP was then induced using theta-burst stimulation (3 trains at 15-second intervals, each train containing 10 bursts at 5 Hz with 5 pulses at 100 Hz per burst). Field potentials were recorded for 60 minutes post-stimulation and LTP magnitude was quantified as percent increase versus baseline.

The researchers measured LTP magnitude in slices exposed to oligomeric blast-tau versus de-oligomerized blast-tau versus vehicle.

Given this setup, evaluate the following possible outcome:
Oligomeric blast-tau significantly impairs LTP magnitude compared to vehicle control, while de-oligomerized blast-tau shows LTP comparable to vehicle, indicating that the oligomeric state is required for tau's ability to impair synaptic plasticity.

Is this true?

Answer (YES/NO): YES